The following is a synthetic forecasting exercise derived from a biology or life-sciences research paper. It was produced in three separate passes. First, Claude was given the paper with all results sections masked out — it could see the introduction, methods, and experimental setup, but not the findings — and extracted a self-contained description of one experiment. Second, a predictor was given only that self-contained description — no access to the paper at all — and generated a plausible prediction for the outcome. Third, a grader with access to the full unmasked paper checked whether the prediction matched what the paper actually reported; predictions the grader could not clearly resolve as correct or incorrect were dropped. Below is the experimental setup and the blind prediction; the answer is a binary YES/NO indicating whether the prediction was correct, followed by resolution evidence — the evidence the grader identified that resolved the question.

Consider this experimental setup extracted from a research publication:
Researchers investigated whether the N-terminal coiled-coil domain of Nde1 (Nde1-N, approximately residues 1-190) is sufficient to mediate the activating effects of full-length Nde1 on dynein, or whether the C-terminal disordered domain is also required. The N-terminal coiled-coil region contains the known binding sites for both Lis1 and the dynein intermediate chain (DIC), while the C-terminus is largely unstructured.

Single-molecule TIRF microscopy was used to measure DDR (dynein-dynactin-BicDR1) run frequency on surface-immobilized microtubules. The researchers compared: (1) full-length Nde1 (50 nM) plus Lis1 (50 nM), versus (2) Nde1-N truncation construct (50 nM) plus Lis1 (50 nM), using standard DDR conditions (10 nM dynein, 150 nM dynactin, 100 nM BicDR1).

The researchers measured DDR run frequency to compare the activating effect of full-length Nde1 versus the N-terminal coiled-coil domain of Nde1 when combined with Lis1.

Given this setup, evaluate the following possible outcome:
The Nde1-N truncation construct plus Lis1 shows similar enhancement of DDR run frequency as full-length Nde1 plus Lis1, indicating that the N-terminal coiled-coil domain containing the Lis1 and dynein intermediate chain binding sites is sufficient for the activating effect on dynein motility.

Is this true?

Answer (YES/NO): YES